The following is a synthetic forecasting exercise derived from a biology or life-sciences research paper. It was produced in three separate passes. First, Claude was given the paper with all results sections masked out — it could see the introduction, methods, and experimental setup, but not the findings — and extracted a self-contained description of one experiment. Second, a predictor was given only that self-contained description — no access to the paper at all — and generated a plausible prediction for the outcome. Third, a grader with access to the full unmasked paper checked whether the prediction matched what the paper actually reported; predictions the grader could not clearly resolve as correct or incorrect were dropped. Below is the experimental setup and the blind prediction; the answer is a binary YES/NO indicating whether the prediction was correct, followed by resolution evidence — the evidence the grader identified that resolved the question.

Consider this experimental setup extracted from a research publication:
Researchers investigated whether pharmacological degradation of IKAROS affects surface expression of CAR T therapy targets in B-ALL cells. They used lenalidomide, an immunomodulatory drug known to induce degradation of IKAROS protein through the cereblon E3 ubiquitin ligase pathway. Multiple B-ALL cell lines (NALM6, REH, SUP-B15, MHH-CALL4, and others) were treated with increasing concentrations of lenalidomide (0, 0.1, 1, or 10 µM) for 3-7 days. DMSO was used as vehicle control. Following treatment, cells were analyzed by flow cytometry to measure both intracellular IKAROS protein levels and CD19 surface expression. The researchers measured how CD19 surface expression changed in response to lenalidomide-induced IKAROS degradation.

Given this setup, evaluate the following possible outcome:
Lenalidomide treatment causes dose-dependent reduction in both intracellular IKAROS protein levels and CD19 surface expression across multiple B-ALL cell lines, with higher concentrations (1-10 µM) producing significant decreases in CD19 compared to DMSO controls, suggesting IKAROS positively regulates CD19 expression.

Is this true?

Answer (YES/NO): NO